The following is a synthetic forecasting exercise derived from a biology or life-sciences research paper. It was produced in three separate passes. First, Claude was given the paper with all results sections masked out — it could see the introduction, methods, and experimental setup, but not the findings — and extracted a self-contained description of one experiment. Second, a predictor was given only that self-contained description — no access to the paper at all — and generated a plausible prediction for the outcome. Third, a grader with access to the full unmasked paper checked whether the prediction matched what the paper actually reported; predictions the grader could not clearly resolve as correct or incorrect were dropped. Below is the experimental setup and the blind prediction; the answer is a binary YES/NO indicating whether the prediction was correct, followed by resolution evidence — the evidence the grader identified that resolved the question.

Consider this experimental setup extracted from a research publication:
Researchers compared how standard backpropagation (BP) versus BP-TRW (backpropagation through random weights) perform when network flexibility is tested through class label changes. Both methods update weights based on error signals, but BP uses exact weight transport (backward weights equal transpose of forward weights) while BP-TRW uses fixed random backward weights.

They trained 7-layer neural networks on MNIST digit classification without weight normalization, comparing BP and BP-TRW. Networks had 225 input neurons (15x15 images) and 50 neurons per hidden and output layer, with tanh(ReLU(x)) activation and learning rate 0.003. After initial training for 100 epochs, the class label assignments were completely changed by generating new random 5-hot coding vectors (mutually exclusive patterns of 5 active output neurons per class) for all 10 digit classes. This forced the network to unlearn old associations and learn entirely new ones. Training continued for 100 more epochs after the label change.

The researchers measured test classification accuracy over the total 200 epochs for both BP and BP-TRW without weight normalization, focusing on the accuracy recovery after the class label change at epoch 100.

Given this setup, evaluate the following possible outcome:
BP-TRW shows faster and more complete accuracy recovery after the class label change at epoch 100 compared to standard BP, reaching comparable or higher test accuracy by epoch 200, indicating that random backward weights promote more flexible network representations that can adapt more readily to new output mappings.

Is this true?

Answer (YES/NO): NO